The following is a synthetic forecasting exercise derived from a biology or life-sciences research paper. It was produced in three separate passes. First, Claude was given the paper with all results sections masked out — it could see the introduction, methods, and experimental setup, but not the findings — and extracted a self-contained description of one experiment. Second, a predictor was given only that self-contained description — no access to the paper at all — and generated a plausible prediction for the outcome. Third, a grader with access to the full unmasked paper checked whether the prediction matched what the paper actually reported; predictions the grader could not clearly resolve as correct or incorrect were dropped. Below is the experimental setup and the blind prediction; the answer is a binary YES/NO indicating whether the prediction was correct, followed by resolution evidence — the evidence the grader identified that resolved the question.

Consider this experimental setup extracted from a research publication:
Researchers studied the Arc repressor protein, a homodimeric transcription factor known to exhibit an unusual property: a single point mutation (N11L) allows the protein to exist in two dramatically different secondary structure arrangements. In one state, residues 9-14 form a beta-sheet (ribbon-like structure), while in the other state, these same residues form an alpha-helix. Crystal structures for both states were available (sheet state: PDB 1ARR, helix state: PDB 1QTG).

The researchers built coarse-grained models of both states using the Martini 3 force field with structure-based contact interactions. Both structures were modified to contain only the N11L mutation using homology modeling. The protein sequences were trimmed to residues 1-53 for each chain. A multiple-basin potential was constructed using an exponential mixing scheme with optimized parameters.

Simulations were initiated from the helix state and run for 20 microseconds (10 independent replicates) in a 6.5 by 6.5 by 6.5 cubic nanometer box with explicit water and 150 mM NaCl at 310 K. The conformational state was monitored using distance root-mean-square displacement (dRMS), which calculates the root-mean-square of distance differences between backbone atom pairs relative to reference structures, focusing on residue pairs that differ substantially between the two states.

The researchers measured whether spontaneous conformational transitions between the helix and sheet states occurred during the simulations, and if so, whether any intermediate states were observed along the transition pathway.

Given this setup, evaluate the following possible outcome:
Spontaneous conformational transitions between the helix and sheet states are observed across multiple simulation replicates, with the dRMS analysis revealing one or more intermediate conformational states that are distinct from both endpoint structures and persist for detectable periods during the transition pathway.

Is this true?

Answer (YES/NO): YES